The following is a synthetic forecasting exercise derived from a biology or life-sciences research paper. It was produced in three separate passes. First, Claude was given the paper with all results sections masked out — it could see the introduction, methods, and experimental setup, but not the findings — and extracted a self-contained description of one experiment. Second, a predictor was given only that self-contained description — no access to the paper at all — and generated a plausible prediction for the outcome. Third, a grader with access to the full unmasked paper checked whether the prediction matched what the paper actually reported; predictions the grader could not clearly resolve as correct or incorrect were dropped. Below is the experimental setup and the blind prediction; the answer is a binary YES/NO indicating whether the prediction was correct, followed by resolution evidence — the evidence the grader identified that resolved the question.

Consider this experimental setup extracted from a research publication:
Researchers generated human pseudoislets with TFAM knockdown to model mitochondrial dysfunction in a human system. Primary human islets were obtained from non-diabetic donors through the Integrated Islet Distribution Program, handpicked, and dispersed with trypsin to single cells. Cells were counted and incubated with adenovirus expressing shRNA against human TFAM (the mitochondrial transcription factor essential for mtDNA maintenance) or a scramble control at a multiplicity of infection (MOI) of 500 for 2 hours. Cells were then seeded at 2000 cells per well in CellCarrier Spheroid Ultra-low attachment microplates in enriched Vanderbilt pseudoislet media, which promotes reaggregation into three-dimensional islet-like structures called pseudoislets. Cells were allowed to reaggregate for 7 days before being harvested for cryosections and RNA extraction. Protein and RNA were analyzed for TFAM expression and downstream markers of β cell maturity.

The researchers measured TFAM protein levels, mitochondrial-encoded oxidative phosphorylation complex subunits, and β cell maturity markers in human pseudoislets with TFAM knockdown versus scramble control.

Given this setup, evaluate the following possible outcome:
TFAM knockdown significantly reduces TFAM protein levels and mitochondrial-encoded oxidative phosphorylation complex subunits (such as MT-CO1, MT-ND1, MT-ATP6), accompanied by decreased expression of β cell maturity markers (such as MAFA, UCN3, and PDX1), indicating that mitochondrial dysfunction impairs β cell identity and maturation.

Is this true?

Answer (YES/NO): YES